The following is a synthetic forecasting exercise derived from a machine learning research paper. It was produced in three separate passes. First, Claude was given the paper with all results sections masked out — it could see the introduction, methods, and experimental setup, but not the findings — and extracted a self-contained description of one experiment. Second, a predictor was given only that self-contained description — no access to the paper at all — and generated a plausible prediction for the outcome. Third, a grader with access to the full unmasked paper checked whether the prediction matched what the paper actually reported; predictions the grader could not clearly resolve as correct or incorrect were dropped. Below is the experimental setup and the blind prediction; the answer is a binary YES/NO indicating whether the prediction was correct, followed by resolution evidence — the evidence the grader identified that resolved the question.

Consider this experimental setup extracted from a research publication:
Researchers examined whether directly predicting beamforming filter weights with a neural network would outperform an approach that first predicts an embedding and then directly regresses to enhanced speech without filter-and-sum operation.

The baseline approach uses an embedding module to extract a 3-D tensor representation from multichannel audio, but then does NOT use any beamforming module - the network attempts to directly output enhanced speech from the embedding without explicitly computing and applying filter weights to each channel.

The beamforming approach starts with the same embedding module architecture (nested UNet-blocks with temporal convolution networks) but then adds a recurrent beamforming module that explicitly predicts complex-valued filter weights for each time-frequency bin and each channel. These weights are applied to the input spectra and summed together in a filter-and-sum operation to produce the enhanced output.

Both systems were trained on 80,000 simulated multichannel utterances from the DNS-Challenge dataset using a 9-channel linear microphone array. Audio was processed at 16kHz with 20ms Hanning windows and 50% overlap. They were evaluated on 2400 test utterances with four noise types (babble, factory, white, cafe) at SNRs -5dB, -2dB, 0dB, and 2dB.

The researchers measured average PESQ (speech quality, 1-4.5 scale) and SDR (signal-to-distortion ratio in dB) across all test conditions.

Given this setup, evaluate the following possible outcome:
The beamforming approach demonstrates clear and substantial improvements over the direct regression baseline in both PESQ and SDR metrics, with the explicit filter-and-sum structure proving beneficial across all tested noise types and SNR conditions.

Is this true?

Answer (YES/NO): YES